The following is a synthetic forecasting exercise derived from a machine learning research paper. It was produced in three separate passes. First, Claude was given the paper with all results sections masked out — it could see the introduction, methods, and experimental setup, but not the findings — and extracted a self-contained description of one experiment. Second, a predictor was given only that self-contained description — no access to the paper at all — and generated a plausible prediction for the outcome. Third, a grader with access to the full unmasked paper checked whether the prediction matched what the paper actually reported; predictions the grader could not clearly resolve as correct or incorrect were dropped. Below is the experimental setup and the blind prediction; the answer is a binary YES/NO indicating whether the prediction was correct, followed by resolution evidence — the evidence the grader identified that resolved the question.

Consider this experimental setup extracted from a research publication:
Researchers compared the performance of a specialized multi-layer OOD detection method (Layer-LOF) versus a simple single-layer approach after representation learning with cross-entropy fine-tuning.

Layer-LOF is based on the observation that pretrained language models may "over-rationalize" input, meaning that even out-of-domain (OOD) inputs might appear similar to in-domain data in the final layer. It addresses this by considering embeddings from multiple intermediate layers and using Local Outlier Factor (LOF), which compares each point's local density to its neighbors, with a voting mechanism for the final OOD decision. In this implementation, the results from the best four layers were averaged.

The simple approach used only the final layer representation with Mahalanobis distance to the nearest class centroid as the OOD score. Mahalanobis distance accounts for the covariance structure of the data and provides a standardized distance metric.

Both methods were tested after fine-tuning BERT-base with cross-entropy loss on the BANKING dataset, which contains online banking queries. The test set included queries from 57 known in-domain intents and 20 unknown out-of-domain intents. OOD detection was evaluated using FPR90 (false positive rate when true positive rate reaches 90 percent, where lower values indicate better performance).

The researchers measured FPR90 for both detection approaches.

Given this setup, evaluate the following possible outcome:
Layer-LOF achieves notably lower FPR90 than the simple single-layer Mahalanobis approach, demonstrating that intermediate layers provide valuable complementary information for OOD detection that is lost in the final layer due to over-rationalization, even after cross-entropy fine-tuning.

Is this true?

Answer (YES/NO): NO